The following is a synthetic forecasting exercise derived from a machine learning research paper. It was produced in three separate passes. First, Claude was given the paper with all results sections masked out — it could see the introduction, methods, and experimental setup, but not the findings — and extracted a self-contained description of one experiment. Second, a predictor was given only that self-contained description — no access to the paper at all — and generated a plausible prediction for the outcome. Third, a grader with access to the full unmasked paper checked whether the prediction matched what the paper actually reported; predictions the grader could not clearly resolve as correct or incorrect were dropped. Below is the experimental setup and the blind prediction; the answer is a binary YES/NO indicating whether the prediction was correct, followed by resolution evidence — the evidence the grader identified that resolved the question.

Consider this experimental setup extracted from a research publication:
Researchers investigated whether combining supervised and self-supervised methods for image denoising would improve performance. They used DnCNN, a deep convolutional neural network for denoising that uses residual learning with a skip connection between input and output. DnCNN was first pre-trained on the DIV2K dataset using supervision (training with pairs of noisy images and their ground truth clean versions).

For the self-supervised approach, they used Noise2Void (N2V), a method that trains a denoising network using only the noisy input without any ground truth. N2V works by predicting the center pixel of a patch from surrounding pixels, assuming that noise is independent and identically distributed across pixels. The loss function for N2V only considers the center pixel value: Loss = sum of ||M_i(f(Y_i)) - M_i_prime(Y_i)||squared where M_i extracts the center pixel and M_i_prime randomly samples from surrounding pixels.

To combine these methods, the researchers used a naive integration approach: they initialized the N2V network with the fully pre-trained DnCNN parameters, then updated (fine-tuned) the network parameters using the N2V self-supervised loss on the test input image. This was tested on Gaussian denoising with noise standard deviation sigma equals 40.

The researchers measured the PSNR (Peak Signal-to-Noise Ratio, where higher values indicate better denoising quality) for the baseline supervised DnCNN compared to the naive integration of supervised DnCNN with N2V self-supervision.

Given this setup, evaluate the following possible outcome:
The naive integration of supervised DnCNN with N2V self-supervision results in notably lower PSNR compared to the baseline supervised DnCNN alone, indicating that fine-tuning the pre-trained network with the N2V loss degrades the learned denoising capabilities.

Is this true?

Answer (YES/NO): YES